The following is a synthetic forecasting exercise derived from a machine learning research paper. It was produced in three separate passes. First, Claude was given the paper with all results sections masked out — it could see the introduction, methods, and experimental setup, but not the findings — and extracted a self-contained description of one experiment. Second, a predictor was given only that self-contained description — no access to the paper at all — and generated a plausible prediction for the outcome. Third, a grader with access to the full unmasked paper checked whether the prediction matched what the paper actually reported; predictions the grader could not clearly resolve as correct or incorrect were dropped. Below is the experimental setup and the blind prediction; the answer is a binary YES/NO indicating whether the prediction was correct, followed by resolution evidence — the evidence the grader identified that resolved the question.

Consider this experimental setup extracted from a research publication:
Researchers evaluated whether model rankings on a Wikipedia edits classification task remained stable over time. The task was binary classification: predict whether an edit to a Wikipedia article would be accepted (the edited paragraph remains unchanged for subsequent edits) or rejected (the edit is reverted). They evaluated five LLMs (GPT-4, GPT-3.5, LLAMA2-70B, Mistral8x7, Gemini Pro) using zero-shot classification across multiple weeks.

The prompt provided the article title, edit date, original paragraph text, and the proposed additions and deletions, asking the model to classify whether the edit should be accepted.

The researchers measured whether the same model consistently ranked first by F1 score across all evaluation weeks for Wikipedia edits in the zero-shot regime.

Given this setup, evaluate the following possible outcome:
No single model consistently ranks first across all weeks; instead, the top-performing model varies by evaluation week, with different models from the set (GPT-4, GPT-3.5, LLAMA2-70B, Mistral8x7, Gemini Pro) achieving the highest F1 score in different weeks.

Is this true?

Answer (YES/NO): NO